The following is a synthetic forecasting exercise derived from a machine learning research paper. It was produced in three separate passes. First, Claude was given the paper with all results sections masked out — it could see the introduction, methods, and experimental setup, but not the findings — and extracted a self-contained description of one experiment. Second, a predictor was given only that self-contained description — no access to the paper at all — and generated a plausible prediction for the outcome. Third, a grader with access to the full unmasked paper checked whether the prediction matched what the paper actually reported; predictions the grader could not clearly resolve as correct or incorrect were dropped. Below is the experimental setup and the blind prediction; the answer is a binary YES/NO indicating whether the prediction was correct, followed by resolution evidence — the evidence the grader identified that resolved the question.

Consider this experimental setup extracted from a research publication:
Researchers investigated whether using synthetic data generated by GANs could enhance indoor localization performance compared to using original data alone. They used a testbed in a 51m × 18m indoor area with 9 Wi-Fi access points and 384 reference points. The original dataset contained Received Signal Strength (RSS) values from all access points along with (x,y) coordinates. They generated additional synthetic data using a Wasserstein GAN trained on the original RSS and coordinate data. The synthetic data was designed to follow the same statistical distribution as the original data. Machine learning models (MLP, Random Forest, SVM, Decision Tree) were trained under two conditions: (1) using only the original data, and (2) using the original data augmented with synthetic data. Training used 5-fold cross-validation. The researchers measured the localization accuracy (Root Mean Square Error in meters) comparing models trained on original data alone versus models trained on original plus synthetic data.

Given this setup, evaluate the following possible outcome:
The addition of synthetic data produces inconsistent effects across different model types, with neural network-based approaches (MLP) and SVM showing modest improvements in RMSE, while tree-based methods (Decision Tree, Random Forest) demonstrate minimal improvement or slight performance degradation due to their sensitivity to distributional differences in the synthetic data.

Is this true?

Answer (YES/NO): NO